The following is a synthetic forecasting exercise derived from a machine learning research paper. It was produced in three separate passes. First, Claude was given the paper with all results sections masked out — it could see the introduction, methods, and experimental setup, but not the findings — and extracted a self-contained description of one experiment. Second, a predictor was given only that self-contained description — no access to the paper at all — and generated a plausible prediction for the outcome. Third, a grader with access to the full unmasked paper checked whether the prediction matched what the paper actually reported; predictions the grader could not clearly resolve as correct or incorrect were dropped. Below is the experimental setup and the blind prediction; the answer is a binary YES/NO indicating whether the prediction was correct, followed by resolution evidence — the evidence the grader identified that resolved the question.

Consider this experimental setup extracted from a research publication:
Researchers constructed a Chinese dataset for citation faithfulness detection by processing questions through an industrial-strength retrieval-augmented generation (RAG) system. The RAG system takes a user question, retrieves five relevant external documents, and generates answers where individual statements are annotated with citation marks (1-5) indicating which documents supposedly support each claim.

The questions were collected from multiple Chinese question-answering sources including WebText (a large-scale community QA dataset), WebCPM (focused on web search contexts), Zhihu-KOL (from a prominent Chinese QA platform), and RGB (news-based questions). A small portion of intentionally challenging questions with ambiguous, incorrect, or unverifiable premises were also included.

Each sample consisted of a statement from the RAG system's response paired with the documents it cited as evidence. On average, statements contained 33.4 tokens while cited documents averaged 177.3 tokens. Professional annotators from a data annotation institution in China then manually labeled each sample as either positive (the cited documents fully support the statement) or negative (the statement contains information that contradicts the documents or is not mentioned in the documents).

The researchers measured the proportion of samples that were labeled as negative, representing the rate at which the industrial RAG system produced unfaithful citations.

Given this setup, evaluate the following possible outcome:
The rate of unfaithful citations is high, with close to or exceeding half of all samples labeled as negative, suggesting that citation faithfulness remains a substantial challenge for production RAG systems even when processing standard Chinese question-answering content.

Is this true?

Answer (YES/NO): NO